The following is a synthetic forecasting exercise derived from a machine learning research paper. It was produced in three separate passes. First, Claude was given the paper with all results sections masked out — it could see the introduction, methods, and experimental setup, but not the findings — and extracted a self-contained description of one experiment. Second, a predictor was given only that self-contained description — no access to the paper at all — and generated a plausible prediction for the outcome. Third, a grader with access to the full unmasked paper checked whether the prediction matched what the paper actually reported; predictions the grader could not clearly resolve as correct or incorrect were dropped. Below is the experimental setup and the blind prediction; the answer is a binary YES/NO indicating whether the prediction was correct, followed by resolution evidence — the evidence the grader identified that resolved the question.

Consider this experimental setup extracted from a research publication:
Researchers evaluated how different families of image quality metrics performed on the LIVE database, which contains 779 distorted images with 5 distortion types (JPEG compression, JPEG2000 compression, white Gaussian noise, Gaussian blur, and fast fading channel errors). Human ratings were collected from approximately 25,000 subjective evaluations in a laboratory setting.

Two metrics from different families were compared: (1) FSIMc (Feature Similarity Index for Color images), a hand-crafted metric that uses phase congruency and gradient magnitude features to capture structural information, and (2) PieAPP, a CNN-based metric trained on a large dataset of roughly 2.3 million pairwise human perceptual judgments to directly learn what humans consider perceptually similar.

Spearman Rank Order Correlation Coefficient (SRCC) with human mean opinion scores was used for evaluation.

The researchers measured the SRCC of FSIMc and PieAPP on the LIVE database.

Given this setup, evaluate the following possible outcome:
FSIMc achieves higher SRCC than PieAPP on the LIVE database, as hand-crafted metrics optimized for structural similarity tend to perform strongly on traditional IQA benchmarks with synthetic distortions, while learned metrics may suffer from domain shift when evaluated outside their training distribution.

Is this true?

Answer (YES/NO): YES